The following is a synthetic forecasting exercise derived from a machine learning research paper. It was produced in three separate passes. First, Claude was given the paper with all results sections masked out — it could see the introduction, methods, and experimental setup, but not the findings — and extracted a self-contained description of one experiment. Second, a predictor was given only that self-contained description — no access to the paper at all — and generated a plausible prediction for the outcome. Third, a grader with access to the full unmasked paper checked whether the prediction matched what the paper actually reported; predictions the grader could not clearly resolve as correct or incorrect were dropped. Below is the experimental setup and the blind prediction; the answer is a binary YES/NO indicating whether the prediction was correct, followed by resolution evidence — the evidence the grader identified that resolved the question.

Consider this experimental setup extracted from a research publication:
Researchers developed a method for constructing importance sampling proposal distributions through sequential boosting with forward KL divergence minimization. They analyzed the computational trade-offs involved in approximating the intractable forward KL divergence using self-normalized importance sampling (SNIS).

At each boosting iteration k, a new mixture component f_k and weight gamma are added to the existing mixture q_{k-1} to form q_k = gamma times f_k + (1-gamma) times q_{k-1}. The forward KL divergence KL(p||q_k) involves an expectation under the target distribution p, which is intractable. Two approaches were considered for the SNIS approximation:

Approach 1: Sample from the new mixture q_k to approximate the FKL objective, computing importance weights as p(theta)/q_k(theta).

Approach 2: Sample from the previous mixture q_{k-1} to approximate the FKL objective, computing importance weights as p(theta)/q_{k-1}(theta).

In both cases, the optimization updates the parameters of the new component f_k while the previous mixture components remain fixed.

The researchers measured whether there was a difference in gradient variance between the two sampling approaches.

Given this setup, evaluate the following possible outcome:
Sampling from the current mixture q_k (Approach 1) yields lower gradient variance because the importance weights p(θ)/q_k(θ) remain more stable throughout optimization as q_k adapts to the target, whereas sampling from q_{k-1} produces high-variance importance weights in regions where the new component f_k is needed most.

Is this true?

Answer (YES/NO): NO